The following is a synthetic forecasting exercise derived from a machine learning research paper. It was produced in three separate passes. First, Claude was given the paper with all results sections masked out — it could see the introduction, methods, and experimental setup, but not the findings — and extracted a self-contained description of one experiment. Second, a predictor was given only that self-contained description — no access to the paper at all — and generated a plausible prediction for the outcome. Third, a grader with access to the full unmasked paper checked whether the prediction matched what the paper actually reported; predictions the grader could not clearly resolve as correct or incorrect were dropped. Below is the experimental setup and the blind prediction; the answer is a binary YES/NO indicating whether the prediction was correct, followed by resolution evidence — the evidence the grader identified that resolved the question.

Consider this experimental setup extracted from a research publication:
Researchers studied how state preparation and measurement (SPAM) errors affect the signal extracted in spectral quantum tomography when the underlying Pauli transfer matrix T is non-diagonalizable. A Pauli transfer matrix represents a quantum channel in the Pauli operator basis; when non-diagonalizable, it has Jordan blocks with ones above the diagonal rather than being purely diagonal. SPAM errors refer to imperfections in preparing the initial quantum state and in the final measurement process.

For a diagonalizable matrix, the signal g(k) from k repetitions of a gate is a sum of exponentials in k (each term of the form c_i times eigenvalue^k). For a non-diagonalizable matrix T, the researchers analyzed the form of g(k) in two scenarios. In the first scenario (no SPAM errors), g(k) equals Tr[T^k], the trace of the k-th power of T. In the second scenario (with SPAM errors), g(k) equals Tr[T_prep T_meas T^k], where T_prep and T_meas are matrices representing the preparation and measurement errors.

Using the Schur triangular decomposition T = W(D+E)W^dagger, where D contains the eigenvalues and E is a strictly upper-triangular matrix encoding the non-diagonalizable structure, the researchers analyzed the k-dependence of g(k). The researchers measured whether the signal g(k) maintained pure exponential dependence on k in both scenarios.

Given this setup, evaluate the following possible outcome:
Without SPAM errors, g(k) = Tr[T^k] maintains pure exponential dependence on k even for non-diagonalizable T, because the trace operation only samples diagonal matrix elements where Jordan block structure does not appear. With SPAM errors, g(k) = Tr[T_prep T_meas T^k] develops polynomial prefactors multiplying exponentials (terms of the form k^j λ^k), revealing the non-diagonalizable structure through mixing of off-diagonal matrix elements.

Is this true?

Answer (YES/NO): YES